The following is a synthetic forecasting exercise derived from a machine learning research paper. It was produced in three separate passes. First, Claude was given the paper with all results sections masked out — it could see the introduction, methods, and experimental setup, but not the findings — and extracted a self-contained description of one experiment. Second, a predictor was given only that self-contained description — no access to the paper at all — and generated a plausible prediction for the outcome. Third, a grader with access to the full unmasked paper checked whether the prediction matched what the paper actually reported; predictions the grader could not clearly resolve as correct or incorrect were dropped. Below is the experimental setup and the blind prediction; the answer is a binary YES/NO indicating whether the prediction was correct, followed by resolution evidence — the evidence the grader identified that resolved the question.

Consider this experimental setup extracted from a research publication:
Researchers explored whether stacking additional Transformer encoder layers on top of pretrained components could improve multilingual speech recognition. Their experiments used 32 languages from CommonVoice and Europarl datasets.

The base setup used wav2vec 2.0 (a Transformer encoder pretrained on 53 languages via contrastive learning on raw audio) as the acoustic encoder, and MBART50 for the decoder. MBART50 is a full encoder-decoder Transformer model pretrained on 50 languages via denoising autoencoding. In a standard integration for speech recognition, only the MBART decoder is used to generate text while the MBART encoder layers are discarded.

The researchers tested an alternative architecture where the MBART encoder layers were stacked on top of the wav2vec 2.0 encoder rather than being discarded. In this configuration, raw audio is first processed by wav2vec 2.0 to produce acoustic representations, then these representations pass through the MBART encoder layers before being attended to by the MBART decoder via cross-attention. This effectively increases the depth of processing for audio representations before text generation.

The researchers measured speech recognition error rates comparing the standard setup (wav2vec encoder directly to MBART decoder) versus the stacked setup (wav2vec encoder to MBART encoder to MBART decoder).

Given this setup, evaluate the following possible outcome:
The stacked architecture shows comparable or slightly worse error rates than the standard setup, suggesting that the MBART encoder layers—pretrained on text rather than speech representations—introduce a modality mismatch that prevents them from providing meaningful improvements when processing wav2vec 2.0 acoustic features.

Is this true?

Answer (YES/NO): NO